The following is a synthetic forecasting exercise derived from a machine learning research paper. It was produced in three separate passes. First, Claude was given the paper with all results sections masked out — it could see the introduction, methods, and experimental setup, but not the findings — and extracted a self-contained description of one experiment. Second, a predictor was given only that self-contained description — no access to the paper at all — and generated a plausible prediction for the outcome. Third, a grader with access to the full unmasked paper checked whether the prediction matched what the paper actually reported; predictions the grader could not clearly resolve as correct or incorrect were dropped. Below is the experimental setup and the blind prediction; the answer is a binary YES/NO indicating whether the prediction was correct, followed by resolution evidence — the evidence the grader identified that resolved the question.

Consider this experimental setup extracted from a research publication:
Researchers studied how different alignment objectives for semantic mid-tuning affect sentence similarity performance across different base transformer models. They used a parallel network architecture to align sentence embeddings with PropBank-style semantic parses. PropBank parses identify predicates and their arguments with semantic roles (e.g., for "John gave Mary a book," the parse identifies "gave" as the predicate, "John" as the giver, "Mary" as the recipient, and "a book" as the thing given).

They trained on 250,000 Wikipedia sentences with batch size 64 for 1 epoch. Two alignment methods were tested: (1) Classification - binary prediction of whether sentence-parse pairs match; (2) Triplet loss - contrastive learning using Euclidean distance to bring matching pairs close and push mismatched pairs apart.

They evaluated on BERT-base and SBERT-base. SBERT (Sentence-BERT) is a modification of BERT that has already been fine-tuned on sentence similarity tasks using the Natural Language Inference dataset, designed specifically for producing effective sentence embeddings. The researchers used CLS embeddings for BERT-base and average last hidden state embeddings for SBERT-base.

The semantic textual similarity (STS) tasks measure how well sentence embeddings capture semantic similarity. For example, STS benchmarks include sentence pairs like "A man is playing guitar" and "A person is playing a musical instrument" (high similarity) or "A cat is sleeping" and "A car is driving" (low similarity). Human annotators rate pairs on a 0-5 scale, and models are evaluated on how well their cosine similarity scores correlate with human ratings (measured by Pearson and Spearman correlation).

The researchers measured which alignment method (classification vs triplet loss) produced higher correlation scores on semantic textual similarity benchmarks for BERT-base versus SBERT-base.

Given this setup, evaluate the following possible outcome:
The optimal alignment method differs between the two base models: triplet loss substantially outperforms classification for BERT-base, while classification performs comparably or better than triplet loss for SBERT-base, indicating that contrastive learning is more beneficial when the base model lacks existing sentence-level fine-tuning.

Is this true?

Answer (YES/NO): NO